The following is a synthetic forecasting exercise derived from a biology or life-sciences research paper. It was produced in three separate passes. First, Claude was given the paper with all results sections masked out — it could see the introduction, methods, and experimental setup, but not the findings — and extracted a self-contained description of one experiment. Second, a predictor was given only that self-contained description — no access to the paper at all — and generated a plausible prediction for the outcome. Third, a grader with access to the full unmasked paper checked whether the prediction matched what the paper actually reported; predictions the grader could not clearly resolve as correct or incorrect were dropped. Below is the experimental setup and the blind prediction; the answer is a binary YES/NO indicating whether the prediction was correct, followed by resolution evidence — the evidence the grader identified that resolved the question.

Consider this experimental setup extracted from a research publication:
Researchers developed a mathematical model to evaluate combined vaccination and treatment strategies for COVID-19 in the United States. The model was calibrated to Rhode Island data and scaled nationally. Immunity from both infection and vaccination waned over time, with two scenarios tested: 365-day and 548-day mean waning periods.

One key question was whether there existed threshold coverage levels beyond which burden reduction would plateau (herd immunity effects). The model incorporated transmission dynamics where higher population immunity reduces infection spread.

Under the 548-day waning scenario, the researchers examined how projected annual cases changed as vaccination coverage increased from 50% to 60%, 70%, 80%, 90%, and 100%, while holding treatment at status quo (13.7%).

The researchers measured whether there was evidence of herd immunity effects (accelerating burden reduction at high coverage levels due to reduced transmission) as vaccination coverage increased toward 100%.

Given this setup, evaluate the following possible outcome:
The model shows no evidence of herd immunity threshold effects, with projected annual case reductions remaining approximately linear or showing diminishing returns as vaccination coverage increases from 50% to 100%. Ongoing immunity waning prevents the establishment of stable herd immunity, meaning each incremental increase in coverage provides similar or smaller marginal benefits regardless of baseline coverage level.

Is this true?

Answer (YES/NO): NO